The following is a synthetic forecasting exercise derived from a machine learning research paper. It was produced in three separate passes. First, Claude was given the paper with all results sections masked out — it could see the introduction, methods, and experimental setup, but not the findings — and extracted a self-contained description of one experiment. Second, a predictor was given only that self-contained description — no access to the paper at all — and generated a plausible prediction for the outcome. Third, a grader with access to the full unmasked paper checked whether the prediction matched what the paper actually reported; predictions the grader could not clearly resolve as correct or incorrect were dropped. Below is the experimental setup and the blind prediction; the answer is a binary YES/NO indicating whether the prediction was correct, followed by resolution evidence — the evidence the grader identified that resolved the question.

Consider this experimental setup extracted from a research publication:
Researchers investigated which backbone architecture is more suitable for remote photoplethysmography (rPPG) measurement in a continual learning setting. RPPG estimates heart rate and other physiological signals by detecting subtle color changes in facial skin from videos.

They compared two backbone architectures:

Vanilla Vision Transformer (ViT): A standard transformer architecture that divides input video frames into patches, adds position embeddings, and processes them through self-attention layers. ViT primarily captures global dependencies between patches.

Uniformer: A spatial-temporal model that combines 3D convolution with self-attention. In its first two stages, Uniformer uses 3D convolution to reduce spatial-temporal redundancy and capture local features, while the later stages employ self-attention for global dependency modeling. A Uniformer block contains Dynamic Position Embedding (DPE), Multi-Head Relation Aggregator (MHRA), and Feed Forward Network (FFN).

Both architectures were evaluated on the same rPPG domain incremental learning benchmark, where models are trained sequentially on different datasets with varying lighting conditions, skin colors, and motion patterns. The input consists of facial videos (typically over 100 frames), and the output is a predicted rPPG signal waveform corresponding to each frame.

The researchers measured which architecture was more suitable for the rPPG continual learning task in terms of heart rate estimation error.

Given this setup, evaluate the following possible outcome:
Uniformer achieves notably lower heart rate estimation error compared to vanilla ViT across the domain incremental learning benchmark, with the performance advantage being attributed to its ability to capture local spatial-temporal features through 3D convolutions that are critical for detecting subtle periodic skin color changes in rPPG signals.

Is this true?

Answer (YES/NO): YES